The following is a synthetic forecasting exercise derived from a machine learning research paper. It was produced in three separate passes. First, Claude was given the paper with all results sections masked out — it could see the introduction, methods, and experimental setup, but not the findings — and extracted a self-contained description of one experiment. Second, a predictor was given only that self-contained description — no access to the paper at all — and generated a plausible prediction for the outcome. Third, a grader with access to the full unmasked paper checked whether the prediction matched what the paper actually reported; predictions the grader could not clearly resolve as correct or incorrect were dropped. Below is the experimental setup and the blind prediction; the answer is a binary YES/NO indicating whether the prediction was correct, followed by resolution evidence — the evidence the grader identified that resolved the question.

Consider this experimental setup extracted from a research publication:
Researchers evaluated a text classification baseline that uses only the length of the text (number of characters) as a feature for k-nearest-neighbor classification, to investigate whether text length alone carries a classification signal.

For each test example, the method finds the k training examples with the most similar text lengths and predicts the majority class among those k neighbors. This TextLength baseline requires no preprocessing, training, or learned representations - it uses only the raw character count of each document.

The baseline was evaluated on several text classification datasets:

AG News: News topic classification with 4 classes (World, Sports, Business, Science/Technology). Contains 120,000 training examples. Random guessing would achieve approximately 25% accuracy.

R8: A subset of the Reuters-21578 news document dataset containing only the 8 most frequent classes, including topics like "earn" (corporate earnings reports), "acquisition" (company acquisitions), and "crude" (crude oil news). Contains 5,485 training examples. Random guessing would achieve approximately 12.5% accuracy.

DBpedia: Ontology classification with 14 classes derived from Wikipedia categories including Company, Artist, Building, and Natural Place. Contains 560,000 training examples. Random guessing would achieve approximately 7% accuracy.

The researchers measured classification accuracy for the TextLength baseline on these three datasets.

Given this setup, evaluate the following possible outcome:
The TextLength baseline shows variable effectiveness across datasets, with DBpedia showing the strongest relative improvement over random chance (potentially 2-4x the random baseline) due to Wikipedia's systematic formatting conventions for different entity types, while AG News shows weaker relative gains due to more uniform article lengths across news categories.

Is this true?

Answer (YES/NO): NO